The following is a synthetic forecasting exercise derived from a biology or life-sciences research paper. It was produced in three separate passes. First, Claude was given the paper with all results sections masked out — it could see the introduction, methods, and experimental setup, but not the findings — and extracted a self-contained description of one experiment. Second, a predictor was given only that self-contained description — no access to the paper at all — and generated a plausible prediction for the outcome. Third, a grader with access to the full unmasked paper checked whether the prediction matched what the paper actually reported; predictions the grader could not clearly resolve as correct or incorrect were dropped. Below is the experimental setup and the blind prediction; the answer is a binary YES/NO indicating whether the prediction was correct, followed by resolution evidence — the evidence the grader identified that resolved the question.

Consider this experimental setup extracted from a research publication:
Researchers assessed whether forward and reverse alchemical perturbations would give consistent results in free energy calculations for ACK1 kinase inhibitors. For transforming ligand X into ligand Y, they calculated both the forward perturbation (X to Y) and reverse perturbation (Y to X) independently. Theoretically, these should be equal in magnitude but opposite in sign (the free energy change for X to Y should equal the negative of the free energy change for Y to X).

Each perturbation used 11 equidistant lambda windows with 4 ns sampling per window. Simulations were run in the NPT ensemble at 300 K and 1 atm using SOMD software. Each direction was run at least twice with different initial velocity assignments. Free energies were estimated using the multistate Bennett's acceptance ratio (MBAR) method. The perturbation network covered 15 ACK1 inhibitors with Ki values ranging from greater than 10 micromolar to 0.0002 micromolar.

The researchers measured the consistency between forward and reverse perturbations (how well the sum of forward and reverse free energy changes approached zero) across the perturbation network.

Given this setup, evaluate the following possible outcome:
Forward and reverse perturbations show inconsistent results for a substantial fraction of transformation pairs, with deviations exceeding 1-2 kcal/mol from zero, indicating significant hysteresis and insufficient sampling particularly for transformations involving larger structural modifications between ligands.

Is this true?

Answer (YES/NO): NO